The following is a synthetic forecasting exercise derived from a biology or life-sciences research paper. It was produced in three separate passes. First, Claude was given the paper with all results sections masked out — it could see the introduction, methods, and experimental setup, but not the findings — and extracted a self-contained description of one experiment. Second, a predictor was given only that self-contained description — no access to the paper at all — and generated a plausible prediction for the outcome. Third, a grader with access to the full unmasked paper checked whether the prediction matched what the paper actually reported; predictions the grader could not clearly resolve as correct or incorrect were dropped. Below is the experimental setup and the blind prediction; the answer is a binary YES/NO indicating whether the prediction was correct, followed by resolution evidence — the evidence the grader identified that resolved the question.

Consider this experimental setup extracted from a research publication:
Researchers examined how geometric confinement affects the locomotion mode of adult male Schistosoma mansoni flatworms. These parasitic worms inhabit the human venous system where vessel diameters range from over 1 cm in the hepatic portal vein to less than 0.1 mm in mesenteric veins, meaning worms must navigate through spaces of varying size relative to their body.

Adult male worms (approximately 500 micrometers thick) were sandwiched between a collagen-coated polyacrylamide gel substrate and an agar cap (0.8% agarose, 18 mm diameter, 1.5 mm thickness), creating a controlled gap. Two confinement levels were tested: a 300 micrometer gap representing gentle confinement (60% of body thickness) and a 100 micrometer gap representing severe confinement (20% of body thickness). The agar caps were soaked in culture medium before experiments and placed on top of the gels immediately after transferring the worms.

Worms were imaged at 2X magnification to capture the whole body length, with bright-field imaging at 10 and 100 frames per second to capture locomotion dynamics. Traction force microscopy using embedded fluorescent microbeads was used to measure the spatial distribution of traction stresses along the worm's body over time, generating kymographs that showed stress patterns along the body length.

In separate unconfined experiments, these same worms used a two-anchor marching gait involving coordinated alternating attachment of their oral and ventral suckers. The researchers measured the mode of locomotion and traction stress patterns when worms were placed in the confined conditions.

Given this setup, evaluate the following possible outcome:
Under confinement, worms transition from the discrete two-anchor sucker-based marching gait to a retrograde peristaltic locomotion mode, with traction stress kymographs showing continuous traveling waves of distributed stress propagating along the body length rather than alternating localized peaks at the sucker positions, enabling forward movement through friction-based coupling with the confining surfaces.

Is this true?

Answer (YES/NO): NO